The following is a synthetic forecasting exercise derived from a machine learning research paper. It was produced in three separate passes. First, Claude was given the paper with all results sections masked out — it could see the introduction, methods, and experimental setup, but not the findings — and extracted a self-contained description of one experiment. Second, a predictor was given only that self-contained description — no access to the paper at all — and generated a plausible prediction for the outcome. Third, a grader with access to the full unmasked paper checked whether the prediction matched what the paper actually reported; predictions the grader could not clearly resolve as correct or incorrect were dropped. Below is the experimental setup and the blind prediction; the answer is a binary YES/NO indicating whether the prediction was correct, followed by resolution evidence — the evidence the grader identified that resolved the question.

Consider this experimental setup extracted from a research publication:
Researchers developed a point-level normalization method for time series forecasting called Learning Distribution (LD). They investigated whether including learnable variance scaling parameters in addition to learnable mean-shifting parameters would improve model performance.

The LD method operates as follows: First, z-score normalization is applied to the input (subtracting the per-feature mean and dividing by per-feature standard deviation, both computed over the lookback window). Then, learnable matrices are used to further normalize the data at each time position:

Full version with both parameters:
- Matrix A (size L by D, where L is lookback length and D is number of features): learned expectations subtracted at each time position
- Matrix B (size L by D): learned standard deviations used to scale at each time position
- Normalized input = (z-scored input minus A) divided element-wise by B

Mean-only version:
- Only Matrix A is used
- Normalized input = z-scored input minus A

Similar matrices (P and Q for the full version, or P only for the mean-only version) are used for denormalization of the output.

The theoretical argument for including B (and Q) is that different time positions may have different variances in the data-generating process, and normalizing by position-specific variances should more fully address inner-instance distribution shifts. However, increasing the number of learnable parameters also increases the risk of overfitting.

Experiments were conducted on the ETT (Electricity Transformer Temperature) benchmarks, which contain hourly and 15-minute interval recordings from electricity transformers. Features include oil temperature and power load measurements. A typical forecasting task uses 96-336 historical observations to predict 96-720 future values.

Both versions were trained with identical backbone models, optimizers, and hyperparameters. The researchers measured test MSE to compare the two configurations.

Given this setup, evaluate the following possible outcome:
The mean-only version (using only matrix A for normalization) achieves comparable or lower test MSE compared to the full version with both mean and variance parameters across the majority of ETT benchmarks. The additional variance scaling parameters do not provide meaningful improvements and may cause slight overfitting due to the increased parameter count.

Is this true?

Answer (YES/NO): YES